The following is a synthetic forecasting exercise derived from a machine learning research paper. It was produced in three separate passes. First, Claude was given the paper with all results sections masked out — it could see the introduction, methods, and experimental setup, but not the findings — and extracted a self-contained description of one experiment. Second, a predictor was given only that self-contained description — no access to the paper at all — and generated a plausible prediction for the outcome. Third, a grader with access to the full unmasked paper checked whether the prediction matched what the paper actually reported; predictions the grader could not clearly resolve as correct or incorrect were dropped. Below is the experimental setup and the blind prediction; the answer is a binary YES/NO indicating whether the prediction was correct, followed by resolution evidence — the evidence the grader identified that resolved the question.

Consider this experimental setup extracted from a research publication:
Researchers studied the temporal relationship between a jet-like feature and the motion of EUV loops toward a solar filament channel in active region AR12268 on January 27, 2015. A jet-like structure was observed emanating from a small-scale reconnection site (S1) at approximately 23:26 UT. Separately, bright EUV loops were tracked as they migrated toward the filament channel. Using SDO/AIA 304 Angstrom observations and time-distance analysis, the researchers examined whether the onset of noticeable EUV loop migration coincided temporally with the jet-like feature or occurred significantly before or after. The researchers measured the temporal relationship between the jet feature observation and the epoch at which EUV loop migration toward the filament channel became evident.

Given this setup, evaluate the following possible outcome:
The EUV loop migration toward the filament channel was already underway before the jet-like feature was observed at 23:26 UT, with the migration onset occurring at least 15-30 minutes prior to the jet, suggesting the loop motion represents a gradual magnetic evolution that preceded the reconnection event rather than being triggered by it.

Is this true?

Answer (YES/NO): NO